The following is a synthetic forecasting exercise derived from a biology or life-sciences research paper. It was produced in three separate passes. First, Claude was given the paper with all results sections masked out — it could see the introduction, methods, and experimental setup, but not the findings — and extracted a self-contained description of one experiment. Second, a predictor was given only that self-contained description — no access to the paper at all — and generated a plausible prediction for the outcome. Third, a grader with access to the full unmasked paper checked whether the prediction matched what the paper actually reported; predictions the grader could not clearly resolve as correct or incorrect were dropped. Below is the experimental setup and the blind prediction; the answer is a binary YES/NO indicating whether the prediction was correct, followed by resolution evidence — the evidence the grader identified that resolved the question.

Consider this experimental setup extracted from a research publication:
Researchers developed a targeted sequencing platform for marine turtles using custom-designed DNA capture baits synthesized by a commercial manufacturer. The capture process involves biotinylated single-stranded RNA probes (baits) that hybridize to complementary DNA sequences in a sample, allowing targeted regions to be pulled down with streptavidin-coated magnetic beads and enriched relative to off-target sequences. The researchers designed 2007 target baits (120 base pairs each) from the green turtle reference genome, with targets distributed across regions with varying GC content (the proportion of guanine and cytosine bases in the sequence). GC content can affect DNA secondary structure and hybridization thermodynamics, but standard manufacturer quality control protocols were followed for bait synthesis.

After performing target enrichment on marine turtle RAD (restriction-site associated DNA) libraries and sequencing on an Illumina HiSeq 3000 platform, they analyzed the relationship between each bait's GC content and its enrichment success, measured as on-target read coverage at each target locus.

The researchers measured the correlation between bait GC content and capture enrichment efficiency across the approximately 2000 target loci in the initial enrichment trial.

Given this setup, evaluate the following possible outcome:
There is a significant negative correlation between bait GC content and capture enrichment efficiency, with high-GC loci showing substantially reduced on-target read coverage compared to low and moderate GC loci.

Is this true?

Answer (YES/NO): YES